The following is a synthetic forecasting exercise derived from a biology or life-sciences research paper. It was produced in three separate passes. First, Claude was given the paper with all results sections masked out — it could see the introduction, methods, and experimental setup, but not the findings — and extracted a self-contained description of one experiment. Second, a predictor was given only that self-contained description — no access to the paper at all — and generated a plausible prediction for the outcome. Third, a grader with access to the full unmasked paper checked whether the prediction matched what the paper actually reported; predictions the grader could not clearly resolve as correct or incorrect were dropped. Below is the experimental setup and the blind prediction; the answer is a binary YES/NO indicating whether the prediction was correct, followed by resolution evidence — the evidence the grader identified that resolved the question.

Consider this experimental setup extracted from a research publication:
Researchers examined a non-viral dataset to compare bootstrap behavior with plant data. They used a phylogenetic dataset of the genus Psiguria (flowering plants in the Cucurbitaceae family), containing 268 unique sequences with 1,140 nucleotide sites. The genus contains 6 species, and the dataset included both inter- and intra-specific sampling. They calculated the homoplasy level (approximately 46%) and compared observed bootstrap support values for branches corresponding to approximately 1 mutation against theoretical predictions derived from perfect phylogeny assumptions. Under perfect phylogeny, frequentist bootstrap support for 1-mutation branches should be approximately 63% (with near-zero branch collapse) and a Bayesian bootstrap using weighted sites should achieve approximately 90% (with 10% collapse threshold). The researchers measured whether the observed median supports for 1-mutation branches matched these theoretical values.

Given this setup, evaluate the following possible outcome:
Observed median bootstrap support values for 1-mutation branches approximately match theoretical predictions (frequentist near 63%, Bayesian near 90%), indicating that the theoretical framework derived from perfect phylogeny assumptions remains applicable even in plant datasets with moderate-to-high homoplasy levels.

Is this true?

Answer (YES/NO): NO